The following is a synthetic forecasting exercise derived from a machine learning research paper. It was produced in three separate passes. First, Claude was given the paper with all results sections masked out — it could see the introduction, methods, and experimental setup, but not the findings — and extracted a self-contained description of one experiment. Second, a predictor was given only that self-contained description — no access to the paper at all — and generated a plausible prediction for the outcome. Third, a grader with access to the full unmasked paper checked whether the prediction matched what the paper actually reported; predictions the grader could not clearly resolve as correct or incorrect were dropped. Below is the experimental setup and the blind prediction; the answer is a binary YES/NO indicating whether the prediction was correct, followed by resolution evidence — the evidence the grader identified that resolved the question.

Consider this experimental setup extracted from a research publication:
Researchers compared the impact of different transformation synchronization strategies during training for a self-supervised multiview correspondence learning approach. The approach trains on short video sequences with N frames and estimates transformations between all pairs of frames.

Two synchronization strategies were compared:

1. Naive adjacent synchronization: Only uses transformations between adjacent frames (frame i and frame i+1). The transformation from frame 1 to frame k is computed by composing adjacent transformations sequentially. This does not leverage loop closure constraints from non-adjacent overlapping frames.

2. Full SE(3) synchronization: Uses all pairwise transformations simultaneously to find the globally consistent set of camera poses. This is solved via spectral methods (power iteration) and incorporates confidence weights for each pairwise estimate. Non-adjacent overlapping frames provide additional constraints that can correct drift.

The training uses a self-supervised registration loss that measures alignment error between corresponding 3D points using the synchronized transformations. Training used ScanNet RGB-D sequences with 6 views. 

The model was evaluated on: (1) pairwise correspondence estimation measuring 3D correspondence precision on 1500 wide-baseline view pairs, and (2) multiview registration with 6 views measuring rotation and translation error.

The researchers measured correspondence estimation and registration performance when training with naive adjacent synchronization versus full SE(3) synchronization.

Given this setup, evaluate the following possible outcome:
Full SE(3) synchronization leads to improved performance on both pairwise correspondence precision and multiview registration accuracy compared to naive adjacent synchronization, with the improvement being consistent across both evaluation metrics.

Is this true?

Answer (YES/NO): NO